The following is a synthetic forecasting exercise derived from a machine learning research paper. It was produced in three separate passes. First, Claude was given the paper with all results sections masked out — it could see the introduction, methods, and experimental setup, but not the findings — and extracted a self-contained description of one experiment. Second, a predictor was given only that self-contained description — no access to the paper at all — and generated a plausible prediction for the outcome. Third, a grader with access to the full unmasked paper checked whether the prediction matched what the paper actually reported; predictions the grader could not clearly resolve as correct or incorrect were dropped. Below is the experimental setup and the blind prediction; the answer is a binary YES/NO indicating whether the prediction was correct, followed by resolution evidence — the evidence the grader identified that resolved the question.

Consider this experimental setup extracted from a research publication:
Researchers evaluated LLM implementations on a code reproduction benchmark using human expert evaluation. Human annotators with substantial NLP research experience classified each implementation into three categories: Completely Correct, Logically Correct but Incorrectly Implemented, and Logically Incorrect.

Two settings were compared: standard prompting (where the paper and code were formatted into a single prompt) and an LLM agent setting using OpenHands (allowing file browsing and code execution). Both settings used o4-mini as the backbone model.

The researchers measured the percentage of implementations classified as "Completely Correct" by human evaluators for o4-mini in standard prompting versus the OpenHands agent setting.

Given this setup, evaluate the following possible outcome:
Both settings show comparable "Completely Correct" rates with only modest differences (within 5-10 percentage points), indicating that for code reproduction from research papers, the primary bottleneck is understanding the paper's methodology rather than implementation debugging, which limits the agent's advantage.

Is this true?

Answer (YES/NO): YES